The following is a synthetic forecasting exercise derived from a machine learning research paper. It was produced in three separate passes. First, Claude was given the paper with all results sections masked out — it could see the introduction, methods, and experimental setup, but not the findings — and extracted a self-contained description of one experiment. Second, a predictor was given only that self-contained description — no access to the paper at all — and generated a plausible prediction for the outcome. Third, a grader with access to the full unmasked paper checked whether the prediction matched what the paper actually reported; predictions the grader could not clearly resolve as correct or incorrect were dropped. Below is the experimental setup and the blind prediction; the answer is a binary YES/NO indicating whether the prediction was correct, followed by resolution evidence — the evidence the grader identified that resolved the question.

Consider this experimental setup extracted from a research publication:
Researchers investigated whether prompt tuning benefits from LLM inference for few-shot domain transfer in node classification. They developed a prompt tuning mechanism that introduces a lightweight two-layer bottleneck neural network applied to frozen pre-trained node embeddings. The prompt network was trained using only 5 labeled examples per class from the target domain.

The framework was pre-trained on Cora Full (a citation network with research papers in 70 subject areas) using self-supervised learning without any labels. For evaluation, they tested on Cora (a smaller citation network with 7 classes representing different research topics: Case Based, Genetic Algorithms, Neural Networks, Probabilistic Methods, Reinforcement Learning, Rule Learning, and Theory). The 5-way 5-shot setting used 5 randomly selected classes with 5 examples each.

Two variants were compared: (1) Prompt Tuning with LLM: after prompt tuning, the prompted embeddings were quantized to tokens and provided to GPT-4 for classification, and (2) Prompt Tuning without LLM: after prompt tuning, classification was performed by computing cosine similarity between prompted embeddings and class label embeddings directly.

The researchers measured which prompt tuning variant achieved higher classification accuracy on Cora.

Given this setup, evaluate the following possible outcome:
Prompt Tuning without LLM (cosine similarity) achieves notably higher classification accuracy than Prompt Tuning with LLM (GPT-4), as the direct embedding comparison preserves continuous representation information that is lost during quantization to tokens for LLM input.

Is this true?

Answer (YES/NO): YES